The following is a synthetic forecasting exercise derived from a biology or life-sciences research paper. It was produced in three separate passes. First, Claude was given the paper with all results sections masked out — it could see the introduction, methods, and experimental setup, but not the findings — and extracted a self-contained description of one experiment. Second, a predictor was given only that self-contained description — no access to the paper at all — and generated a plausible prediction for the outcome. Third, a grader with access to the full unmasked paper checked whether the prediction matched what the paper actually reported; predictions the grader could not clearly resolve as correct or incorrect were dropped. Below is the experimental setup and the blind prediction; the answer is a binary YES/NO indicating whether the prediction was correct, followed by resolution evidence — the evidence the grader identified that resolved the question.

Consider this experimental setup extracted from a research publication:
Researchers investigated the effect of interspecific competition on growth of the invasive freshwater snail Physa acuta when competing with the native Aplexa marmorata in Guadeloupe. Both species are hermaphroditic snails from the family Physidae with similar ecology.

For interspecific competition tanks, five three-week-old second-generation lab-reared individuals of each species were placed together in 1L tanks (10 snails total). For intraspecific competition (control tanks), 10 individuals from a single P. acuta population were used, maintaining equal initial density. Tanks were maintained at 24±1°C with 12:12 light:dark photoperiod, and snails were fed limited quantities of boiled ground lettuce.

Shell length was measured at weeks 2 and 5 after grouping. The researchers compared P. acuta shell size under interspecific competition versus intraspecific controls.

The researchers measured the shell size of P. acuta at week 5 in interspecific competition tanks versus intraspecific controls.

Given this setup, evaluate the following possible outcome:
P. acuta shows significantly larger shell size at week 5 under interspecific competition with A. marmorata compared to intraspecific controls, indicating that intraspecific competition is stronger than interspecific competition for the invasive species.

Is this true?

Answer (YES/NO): NO